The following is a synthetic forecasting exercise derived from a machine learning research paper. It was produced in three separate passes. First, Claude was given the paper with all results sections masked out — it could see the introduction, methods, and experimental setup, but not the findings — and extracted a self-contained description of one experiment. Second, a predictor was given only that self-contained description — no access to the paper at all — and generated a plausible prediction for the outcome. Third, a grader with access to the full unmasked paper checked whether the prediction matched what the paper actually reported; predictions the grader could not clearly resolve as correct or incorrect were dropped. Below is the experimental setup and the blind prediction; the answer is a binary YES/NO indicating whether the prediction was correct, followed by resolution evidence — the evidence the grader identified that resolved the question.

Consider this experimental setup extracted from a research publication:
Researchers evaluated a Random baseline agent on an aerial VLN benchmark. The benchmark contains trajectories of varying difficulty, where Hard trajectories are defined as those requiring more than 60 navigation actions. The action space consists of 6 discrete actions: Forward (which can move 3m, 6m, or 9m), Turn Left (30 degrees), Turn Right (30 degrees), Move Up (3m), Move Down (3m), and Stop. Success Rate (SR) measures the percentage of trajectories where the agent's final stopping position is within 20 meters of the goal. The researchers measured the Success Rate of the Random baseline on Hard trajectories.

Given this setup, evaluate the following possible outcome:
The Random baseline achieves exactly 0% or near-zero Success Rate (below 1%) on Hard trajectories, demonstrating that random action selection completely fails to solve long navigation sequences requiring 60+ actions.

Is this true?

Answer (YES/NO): YES